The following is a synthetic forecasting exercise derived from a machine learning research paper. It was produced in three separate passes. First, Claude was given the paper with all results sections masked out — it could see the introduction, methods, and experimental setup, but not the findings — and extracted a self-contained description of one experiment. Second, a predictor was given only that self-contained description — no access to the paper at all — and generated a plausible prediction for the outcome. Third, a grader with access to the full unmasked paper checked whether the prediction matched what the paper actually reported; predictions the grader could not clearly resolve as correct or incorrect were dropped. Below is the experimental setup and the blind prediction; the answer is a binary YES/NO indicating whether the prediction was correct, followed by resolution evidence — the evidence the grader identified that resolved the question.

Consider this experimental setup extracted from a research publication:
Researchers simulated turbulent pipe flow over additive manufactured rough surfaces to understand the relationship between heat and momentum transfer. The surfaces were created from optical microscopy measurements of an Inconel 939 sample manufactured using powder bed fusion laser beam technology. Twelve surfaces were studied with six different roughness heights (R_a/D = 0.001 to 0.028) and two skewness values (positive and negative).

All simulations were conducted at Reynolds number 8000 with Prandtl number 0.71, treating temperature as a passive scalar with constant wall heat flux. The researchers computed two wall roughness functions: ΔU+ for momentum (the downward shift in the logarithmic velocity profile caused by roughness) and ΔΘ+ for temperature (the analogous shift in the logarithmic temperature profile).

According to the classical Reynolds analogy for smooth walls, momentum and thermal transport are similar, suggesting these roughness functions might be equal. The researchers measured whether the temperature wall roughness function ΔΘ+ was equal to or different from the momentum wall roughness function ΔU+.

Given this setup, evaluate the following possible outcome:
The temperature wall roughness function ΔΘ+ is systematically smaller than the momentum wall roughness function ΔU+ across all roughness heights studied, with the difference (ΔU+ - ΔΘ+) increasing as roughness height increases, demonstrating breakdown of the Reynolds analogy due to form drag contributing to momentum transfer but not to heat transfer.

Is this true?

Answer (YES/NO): YES